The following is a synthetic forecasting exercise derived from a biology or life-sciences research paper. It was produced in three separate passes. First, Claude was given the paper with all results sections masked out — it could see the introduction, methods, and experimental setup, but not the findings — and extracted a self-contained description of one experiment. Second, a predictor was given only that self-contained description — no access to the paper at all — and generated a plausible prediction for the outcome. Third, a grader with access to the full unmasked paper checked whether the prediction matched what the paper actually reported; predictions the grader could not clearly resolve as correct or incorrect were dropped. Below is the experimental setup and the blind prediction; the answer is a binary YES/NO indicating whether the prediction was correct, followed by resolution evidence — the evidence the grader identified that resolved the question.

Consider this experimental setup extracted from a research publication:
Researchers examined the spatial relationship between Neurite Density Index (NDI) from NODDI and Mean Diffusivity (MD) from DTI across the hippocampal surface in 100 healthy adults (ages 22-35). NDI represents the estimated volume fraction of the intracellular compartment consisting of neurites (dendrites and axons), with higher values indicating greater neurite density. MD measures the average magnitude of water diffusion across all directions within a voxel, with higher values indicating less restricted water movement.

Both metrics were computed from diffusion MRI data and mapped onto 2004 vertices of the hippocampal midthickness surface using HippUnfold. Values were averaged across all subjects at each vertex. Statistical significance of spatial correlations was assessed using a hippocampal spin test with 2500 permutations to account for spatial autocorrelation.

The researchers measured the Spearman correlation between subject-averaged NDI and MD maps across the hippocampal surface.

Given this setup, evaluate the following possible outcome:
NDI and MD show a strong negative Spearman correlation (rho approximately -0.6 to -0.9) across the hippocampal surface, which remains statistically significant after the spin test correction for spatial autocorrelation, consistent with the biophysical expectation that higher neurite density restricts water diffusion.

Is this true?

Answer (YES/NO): NO